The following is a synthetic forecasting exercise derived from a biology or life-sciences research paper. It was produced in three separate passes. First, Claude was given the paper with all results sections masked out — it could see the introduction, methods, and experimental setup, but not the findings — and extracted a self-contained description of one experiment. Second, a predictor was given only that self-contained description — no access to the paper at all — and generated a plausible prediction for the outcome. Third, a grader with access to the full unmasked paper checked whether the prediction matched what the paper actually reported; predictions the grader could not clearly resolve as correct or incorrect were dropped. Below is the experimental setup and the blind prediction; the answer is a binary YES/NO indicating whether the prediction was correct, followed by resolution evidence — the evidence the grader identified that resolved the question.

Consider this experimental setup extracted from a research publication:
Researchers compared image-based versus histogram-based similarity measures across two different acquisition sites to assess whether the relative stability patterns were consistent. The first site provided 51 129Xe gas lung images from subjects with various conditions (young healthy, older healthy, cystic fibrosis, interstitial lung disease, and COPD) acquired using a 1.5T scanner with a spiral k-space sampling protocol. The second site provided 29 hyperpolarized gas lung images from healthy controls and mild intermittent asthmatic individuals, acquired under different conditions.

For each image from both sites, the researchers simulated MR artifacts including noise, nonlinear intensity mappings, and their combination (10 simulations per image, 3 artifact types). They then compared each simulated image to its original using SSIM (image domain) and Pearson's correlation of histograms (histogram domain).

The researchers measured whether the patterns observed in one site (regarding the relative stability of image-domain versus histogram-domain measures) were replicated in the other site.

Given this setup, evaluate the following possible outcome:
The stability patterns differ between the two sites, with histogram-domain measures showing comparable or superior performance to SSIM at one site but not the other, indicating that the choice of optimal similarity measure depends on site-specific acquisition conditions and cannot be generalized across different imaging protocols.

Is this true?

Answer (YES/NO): NO